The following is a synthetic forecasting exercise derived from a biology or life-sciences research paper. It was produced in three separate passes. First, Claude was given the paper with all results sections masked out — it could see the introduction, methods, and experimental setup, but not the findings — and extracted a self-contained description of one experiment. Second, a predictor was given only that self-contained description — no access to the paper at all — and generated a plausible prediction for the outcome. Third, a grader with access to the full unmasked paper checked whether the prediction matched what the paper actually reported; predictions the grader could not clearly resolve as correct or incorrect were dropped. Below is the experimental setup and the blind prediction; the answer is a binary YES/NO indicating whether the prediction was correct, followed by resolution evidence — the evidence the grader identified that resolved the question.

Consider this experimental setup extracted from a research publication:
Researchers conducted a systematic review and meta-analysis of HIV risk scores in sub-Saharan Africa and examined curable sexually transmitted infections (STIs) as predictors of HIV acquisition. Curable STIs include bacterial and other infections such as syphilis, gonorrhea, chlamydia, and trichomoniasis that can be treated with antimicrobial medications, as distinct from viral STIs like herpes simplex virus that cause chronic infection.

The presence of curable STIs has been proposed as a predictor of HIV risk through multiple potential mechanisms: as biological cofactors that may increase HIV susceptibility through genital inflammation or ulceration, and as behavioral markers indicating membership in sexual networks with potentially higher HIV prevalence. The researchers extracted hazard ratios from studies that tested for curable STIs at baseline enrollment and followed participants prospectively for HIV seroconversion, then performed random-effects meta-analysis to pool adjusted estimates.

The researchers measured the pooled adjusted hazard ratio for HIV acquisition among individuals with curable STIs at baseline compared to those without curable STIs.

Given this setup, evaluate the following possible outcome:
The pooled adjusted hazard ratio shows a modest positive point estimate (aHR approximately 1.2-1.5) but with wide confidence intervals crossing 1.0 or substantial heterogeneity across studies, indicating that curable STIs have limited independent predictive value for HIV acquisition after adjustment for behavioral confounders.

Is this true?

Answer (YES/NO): NO